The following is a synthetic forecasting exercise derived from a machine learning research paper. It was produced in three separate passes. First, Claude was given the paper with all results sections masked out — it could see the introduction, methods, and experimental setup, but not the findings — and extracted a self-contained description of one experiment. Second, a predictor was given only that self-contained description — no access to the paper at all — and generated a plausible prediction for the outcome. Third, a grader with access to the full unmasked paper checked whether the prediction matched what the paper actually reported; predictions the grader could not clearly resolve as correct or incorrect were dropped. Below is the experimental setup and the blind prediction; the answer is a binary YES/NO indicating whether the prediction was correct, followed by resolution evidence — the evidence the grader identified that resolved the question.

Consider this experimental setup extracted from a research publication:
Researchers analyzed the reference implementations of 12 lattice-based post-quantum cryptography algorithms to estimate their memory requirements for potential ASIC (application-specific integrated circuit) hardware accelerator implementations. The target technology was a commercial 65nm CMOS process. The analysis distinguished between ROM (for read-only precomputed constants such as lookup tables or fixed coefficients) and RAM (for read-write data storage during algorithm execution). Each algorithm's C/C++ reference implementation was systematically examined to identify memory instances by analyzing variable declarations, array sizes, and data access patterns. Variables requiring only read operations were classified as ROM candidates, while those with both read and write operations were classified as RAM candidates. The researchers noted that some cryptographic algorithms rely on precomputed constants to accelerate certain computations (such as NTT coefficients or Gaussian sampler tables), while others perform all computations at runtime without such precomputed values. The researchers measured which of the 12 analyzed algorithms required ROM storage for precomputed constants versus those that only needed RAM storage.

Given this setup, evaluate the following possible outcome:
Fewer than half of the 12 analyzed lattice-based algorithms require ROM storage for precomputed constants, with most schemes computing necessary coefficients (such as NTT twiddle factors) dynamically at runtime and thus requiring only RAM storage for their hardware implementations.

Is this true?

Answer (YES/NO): YES